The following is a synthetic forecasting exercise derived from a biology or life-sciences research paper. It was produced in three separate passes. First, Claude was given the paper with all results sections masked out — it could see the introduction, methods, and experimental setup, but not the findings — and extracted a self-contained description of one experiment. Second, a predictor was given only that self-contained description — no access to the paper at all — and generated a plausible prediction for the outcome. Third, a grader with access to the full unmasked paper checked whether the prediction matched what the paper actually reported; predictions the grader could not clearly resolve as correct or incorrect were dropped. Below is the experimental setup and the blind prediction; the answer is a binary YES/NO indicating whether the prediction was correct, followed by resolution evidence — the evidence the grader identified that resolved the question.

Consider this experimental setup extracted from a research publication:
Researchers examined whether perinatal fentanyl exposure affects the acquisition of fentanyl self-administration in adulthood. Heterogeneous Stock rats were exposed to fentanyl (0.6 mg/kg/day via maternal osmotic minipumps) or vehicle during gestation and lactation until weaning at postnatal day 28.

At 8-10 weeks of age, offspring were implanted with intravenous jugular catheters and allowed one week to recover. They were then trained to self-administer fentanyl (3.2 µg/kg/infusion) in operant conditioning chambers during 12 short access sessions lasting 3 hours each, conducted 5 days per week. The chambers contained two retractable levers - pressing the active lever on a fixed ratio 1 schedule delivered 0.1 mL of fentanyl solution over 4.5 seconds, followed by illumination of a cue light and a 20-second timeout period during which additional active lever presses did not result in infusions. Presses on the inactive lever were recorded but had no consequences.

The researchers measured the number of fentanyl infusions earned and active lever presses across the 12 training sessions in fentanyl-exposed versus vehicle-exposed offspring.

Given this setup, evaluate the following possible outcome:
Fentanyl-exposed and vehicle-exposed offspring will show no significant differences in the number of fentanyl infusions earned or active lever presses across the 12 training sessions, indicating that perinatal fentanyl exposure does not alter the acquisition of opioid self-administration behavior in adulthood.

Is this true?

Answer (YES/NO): NO